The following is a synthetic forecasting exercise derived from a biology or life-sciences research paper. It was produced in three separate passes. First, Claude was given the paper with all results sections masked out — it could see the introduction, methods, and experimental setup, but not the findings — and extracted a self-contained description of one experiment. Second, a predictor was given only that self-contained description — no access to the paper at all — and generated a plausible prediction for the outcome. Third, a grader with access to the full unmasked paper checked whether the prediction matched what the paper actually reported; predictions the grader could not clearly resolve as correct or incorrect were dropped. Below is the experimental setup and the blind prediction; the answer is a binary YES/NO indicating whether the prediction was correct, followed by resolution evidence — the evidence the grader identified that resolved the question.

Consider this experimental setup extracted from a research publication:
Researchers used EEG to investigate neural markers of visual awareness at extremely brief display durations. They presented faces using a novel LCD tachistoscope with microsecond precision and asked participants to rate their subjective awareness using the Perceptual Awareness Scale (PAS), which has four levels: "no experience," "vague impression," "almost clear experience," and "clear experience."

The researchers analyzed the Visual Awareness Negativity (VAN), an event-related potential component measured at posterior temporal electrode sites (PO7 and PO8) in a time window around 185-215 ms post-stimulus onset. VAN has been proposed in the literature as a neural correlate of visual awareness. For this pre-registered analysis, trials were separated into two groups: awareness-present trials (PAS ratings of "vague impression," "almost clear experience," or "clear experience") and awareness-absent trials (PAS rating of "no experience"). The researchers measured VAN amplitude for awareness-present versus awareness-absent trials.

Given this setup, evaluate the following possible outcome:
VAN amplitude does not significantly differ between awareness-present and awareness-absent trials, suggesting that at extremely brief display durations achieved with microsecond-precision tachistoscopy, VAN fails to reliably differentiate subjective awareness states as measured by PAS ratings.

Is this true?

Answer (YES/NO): NO